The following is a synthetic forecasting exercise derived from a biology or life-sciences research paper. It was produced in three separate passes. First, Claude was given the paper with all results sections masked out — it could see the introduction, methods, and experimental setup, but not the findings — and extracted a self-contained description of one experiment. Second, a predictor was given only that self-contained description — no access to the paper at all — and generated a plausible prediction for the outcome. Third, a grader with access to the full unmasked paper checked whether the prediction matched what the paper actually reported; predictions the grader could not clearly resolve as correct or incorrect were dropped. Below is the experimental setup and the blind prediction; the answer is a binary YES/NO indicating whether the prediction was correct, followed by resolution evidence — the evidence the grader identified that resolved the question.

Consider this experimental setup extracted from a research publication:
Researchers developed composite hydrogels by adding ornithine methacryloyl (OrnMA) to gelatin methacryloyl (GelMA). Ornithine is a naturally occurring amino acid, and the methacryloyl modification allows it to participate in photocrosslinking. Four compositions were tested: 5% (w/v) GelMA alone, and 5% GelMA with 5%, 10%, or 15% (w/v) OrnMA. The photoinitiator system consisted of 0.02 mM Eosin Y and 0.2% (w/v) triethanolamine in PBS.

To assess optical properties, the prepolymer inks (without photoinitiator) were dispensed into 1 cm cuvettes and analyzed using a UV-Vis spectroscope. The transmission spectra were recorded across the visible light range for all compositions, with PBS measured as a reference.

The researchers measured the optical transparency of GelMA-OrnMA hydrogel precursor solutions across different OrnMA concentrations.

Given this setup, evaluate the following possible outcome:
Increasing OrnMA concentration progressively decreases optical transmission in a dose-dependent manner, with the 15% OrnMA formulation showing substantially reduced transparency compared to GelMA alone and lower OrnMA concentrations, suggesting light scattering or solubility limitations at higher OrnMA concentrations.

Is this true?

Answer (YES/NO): NO